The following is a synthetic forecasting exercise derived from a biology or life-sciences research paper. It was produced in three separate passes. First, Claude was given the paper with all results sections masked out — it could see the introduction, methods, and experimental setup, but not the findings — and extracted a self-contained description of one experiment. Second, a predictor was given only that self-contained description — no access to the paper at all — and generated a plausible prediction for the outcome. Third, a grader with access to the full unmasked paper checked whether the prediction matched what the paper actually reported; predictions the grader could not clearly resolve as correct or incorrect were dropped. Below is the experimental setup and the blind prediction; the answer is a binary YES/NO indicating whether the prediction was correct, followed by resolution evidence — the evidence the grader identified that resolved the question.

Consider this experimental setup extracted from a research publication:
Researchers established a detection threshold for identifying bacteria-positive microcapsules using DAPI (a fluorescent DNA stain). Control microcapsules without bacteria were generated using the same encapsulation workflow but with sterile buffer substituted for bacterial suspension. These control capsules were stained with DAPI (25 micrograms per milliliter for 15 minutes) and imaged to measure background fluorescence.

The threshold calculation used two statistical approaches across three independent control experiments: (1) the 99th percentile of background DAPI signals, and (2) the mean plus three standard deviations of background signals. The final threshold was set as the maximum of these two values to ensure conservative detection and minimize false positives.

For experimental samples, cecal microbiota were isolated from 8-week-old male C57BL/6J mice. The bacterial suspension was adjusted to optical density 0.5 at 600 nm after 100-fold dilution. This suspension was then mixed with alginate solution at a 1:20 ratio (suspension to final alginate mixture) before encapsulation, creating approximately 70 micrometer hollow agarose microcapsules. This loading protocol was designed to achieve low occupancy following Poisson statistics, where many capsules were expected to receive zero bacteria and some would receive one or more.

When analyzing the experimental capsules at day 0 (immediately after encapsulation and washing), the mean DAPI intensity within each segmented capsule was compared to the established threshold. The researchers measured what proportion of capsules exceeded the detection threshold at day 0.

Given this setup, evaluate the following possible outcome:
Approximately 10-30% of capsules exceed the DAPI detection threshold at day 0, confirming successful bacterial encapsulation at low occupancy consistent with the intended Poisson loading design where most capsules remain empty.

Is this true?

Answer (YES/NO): NO